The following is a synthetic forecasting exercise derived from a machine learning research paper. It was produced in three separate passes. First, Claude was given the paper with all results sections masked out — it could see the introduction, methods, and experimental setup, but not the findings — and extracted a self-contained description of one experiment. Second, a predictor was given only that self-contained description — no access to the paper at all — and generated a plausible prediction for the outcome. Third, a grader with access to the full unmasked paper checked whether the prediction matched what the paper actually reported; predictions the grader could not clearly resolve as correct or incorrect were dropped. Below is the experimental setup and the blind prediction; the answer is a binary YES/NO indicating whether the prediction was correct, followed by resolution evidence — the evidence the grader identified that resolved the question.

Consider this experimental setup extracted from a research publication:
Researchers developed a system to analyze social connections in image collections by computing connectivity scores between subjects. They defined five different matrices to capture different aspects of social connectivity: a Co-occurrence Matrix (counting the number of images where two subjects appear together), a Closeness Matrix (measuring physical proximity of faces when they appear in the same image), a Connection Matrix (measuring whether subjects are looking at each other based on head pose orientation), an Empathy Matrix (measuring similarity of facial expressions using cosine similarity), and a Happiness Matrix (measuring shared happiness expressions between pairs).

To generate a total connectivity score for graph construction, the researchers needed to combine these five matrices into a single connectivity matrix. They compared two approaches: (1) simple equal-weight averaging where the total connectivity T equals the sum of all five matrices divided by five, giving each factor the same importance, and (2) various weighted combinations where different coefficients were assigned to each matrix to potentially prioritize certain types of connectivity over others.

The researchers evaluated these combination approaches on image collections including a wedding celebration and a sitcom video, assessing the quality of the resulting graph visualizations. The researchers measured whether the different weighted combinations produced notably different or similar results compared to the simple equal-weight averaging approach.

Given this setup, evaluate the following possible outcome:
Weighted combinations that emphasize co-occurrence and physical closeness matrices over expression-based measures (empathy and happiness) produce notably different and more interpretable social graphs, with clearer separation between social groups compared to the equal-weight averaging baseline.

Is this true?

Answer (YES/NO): NO